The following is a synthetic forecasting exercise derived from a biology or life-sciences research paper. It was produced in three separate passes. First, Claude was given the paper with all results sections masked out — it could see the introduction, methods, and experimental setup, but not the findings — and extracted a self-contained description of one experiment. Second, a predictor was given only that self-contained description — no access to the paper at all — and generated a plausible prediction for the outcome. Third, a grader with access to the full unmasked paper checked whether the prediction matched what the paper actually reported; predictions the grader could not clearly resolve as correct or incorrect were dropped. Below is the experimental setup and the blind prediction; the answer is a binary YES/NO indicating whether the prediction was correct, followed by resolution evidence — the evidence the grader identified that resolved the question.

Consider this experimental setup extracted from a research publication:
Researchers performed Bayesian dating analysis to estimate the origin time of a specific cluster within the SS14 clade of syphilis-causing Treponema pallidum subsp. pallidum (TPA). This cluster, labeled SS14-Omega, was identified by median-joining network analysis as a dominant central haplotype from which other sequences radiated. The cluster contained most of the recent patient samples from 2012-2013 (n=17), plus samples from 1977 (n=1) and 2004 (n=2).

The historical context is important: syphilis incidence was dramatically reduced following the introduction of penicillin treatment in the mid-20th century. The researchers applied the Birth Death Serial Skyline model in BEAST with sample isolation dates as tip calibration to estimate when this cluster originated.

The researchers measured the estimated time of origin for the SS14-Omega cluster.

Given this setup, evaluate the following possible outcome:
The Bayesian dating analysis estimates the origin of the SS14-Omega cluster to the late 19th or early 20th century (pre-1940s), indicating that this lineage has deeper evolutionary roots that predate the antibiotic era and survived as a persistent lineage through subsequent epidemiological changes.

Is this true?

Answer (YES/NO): NO